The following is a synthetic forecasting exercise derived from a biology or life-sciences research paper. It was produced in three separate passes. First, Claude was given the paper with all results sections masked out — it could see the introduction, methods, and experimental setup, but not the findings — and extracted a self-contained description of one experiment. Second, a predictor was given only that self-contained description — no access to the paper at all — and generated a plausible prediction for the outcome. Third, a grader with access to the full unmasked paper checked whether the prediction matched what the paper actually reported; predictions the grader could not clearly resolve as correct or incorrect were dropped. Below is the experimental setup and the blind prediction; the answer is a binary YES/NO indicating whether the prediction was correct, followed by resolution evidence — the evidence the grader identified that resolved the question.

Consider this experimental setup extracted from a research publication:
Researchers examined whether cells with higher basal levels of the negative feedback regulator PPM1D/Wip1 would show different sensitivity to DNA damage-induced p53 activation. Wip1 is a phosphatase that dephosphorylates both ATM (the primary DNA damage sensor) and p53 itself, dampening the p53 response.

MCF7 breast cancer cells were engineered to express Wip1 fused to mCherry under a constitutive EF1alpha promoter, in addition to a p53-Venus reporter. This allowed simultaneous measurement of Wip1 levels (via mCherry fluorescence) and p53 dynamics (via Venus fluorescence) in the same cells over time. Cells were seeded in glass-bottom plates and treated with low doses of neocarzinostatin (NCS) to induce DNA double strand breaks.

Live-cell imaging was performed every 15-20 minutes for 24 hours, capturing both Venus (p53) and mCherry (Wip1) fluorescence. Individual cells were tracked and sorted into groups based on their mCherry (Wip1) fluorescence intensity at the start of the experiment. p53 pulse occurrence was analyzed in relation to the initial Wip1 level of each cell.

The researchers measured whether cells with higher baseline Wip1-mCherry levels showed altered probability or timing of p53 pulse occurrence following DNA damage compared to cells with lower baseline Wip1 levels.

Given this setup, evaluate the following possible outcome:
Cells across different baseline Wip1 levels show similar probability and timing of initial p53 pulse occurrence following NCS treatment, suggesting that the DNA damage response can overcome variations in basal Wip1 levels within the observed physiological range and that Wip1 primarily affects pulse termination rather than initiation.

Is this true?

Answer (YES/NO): NO